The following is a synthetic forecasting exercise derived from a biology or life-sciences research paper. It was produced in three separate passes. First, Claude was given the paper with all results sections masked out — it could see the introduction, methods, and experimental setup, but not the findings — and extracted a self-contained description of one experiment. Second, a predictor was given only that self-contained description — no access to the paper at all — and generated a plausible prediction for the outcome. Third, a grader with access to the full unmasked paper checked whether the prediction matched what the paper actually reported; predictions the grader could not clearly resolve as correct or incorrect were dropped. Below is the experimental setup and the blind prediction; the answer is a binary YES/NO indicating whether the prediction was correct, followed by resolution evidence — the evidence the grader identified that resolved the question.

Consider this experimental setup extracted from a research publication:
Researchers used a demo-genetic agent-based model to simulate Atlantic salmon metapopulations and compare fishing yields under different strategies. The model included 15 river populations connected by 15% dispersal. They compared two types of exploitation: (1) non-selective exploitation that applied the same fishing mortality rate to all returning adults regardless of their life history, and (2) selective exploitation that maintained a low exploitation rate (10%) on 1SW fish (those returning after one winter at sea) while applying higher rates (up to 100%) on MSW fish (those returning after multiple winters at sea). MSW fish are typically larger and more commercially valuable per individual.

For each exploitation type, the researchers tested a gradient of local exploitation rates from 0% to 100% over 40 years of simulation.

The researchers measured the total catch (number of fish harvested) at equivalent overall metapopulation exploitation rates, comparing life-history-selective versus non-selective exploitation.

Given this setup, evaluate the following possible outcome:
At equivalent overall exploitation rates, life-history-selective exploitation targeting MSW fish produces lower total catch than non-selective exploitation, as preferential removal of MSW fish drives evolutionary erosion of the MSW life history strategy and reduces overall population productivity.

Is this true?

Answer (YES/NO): YES